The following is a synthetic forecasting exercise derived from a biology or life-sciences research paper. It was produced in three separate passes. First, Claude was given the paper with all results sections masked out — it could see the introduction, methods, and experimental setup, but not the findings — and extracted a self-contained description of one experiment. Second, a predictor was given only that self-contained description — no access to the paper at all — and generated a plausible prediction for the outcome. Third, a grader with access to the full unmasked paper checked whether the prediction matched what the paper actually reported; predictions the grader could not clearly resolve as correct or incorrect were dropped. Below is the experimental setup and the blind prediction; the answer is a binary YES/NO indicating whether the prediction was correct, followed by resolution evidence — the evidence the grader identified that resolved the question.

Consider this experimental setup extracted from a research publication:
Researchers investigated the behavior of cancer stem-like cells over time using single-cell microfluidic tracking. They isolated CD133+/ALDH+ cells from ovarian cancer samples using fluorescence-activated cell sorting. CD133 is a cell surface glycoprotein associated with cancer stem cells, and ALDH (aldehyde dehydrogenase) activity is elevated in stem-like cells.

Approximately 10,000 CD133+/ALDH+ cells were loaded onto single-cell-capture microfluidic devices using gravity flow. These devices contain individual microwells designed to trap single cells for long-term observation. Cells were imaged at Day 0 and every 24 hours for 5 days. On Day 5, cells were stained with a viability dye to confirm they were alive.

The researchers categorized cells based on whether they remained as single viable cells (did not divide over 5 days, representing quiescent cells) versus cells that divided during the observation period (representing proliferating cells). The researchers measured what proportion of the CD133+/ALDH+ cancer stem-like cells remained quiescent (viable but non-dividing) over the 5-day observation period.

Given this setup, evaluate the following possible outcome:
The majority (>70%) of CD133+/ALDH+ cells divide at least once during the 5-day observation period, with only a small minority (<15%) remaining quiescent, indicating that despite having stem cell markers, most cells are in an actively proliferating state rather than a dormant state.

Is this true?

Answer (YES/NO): YES